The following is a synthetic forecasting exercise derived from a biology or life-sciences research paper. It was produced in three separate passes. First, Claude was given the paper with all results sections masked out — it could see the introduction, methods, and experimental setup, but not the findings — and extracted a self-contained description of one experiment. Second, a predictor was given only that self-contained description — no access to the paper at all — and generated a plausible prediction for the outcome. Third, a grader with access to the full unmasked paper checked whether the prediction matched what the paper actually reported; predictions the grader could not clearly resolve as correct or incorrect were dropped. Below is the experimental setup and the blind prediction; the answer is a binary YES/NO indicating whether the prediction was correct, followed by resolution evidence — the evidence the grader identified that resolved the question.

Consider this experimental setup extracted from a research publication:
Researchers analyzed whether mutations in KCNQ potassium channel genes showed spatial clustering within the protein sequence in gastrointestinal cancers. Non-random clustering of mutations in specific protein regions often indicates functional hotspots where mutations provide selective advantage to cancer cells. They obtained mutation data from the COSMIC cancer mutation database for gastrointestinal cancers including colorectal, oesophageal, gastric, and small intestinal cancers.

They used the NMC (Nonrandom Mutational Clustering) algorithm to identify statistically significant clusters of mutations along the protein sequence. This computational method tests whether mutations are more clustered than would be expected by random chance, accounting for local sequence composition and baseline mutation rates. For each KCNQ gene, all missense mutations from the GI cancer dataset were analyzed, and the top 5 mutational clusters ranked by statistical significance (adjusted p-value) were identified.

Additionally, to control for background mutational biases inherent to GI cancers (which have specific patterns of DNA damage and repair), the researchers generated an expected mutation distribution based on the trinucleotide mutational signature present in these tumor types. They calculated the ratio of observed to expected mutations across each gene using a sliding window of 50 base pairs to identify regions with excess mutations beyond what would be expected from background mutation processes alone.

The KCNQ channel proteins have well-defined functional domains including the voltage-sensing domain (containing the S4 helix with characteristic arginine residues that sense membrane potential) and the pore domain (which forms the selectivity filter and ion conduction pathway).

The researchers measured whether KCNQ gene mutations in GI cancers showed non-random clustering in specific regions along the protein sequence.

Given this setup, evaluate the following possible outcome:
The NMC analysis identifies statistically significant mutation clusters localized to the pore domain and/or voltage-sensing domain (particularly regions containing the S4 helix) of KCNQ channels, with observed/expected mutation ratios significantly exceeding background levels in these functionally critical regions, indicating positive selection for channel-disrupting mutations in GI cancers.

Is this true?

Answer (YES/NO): NO